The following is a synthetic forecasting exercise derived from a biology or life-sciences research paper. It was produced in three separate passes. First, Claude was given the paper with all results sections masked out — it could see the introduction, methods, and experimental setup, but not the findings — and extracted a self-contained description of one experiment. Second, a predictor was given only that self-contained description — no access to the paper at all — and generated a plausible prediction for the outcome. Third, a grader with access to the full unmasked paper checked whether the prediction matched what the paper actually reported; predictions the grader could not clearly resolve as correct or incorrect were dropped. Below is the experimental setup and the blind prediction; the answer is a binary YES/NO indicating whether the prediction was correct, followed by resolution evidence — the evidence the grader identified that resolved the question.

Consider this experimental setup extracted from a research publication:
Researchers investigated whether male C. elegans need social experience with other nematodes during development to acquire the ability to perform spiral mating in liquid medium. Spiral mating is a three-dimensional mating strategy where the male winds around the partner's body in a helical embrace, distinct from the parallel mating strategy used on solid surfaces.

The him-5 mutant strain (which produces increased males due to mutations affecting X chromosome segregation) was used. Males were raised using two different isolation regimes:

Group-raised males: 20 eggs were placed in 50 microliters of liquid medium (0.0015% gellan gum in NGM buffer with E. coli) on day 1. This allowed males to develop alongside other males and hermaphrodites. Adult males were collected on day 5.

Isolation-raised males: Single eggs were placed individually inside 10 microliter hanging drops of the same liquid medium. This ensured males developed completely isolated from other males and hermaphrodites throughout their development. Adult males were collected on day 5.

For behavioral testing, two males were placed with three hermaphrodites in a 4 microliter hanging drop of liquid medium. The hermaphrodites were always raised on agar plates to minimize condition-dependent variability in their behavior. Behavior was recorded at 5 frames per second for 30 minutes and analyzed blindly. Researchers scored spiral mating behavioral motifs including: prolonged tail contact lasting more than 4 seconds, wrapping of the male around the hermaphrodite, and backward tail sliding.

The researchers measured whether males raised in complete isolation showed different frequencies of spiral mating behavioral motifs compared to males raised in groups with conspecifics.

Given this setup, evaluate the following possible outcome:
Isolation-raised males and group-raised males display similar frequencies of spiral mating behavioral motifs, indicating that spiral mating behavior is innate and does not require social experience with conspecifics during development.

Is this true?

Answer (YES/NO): NO